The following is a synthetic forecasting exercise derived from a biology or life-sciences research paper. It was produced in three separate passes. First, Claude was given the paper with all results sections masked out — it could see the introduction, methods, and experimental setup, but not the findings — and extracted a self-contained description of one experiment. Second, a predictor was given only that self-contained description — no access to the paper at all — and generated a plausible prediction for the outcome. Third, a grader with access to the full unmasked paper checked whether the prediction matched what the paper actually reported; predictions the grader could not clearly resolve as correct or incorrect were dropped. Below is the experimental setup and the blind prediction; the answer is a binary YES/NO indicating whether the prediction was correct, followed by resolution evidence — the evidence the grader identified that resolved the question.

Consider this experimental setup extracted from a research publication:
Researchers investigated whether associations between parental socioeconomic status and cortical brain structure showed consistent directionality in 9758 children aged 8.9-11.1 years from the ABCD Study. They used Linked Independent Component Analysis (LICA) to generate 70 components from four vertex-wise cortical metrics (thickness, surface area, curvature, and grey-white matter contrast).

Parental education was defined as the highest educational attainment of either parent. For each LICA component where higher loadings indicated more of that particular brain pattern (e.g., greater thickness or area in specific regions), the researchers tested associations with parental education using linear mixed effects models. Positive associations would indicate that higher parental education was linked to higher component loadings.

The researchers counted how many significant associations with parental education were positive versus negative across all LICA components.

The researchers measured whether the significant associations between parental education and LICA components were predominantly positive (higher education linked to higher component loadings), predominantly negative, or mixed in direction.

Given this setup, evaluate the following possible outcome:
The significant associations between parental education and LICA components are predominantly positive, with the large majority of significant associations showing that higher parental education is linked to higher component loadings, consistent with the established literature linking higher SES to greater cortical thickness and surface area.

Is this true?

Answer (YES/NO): NO